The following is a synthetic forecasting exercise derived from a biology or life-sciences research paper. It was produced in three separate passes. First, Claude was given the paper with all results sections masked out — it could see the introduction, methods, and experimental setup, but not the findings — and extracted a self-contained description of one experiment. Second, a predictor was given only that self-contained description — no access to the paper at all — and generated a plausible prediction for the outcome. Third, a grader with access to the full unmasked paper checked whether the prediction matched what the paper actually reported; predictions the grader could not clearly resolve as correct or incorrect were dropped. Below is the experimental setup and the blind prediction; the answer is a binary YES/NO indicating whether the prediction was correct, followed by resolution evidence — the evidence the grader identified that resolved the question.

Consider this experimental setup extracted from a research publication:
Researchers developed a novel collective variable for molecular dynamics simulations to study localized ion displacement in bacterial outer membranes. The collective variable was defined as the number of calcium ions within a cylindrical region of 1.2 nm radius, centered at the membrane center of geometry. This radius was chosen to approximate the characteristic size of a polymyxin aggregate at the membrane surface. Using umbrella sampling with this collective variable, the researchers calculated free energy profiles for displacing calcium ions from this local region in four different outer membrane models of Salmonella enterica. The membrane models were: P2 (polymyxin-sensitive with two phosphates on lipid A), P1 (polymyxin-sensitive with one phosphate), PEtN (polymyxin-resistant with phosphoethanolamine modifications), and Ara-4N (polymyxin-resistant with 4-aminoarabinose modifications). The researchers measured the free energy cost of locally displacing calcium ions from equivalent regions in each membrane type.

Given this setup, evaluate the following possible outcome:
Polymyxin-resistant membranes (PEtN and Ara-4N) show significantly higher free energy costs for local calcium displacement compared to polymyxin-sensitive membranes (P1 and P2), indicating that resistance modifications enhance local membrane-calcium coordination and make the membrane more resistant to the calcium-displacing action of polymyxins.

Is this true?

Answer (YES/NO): YES